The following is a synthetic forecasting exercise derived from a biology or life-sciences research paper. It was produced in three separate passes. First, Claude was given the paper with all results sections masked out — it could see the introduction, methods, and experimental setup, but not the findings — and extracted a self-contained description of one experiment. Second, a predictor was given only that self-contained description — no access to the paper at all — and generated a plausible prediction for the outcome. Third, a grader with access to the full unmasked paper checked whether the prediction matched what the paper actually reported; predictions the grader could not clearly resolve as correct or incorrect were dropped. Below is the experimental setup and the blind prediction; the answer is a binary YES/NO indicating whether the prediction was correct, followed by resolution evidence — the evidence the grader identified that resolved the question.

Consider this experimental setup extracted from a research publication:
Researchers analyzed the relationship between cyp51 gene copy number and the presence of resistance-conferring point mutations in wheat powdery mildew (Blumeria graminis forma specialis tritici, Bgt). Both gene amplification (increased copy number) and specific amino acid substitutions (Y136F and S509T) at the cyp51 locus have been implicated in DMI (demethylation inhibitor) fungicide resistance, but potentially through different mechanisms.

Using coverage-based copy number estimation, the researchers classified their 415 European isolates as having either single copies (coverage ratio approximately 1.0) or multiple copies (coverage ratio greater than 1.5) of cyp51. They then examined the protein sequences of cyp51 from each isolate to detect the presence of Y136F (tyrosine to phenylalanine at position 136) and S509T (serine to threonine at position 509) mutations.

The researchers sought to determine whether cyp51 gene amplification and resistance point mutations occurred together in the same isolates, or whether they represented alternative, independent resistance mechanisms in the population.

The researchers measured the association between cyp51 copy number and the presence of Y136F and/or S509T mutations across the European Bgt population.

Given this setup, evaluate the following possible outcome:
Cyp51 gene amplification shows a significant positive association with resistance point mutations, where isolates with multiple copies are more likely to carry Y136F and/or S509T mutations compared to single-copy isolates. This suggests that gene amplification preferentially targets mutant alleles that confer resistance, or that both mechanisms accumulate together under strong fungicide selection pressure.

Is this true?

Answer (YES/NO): YES